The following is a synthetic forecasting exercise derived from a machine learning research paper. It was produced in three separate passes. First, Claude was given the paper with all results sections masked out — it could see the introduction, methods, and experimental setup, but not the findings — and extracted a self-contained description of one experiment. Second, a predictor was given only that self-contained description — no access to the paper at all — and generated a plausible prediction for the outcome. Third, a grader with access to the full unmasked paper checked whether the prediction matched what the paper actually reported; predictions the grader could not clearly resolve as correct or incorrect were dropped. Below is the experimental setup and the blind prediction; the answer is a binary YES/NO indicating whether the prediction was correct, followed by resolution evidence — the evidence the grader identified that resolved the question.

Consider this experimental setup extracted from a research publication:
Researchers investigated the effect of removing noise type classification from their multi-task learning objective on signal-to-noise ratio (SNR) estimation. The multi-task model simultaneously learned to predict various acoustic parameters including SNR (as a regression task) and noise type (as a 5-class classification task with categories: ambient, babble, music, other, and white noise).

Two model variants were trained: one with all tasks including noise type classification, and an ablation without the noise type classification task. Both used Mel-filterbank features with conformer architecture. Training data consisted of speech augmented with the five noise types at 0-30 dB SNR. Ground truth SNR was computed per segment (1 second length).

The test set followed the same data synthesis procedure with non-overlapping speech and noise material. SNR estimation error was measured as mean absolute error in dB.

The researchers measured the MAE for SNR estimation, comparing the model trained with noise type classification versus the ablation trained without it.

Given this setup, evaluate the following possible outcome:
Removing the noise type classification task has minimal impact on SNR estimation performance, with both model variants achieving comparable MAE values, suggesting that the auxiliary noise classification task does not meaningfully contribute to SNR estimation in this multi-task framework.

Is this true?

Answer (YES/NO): NO